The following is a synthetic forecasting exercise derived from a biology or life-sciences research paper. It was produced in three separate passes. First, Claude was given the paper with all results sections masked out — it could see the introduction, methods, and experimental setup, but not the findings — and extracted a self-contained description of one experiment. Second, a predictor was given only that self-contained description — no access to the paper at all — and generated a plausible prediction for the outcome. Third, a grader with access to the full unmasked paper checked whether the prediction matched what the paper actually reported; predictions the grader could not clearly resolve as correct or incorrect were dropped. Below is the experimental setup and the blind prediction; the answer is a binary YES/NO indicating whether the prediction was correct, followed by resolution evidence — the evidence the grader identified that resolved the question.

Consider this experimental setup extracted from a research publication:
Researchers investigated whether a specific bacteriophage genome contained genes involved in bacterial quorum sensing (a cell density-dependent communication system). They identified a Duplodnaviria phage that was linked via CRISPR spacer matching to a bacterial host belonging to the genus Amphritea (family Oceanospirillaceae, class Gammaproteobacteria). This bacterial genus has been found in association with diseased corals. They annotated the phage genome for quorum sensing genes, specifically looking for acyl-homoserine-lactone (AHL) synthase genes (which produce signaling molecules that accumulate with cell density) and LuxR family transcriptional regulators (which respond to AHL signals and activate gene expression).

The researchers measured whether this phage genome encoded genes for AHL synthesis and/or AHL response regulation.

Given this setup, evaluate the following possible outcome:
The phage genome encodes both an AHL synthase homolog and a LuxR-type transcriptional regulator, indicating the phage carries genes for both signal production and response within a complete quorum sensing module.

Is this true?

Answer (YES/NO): YES